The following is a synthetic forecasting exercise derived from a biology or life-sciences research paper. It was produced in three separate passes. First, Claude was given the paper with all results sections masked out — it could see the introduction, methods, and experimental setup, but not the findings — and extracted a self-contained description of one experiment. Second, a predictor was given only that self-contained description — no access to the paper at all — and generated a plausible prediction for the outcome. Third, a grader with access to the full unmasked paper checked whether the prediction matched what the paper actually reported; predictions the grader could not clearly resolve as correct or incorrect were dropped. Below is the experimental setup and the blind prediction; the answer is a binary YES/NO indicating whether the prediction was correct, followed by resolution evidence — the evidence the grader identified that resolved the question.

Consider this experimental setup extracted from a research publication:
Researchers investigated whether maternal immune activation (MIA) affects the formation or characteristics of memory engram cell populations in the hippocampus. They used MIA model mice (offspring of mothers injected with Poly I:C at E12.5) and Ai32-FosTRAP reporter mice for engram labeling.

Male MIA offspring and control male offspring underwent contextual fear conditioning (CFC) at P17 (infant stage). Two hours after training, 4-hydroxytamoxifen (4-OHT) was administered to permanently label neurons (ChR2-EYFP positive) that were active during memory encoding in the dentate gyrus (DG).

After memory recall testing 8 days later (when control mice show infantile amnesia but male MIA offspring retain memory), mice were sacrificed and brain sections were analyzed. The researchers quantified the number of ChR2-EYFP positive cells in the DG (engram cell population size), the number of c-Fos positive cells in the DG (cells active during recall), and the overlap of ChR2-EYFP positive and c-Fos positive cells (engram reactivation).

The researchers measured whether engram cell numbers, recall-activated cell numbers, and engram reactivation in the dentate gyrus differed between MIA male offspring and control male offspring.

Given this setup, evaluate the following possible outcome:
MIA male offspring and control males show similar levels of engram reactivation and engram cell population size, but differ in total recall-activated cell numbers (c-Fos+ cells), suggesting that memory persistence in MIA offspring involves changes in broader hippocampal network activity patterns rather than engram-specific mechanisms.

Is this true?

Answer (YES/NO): NO